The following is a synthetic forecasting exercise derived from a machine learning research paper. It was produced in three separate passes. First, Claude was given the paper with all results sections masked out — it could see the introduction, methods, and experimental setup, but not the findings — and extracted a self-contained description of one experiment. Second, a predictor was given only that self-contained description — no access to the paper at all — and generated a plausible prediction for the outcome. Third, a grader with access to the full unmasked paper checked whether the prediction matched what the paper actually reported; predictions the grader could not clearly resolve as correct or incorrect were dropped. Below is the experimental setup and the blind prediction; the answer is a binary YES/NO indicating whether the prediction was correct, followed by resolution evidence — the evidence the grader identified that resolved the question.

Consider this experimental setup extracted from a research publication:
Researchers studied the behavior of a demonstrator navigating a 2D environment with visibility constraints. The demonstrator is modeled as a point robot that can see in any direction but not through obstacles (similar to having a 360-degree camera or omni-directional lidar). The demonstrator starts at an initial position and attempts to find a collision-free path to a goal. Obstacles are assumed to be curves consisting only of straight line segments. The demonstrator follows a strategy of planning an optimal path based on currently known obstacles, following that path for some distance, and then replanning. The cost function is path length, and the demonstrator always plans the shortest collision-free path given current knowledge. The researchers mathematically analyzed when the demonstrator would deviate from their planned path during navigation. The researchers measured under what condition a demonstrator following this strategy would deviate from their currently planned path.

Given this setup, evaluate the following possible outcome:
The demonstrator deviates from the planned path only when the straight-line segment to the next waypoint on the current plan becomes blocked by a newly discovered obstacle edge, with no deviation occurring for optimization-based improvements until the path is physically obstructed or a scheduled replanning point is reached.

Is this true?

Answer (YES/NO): NO